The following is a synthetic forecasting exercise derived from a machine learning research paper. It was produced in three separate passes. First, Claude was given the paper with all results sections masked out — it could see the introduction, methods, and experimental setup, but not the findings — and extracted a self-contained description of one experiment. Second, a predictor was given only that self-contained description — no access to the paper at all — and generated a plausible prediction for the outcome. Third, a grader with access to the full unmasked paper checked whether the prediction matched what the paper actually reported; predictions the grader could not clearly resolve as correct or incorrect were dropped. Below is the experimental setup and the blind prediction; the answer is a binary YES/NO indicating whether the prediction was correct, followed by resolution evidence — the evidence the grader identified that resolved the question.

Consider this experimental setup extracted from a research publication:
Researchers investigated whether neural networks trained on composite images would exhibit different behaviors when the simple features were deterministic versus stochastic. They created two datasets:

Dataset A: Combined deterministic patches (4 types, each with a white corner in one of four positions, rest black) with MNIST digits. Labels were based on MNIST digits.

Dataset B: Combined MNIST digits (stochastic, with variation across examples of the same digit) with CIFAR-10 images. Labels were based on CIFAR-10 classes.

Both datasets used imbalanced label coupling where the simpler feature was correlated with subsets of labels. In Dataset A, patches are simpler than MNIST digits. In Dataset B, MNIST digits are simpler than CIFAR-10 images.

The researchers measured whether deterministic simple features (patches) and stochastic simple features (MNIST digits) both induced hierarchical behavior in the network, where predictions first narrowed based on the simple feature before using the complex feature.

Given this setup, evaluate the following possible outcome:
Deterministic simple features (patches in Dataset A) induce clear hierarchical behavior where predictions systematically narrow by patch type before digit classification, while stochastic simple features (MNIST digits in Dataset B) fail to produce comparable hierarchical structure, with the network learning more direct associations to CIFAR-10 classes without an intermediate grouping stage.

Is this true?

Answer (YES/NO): NO